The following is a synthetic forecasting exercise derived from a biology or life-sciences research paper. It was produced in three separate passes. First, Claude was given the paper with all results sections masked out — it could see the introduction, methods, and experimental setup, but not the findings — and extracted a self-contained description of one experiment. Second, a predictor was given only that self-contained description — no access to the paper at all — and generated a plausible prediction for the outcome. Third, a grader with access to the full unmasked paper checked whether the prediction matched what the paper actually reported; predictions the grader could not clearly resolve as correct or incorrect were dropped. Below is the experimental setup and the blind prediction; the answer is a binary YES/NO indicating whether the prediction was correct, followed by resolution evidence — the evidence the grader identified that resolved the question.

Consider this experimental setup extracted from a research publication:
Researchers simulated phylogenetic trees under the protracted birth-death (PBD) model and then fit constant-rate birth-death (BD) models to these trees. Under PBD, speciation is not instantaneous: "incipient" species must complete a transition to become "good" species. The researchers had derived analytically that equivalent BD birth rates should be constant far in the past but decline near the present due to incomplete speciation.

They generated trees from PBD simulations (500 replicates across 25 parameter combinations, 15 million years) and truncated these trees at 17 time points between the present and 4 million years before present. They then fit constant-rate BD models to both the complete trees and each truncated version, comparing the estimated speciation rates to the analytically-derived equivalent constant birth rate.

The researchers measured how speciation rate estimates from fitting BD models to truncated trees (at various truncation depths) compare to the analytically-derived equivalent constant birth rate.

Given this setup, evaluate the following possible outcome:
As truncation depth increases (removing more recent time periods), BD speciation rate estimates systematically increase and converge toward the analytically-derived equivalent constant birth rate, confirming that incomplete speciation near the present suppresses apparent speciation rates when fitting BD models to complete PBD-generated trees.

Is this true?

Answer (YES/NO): YES